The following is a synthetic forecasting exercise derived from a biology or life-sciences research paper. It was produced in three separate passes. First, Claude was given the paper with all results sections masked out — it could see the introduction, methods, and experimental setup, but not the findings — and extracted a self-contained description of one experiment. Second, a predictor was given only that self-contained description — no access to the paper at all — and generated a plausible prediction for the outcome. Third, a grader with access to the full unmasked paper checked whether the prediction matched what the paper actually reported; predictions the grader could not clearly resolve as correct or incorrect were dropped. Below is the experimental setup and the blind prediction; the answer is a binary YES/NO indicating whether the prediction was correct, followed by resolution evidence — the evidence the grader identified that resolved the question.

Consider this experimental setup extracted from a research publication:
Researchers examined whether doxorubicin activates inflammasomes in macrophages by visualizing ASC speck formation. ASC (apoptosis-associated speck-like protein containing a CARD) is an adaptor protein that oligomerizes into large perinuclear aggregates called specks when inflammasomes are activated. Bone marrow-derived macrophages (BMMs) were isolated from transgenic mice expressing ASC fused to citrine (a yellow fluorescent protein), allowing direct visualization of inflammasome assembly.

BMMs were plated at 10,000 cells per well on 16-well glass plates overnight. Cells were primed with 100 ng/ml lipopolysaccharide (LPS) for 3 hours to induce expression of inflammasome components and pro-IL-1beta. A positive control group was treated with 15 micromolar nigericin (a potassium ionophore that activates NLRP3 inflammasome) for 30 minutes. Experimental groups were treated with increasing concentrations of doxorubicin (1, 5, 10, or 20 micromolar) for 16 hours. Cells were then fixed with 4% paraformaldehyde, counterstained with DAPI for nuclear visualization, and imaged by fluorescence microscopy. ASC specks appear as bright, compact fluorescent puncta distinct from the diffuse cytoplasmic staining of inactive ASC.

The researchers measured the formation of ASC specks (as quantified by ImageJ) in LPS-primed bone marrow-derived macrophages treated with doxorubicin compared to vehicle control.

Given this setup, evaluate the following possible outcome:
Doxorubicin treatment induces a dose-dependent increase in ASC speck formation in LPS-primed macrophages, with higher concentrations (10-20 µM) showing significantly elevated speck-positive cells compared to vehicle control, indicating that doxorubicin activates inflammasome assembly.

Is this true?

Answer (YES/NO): NO